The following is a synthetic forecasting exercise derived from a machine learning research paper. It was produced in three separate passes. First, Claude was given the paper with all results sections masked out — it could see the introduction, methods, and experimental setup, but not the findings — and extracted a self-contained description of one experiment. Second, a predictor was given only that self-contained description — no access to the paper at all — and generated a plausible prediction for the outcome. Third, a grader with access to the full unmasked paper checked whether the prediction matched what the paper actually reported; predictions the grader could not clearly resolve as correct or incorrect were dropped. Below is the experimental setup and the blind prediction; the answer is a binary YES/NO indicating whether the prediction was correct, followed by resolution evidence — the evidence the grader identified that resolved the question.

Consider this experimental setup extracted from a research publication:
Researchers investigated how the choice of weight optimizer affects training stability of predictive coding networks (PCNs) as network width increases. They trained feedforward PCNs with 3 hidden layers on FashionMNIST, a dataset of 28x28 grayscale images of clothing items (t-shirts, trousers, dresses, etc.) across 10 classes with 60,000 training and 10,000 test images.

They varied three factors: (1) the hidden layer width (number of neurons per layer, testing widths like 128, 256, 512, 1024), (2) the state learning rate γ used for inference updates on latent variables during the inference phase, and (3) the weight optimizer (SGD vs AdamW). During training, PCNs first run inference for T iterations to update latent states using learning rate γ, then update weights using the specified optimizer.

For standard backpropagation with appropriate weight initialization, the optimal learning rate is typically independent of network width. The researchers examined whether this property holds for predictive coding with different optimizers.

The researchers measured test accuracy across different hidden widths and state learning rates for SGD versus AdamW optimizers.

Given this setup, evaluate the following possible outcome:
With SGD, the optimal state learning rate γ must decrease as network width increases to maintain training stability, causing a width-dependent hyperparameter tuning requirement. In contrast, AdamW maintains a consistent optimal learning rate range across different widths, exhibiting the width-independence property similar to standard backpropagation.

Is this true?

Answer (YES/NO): NO